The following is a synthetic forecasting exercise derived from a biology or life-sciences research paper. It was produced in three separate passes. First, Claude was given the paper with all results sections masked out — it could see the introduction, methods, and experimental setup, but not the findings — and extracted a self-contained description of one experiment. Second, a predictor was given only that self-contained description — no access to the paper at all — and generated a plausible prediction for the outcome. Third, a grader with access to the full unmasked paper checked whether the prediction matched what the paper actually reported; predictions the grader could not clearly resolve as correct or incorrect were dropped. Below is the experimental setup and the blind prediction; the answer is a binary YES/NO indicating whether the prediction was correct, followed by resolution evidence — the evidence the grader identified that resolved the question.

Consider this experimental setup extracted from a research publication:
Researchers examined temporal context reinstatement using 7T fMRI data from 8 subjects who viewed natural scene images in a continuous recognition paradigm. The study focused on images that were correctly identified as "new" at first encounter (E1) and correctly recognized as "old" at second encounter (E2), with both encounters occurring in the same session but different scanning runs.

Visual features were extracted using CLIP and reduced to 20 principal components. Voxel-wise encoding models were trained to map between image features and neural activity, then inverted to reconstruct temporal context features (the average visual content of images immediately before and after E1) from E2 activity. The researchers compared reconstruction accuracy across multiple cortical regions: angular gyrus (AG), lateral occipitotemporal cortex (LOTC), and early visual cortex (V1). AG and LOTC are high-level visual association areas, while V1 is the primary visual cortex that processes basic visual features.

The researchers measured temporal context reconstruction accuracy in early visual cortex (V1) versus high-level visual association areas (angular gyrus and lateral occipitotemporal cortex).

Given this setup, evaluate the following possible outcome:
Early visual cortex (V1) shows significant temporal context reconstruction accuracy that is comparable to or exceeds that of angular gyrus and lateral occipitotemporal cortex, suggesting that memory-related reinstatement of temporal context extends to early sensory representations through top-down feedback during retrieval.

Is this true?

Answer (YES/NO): NO